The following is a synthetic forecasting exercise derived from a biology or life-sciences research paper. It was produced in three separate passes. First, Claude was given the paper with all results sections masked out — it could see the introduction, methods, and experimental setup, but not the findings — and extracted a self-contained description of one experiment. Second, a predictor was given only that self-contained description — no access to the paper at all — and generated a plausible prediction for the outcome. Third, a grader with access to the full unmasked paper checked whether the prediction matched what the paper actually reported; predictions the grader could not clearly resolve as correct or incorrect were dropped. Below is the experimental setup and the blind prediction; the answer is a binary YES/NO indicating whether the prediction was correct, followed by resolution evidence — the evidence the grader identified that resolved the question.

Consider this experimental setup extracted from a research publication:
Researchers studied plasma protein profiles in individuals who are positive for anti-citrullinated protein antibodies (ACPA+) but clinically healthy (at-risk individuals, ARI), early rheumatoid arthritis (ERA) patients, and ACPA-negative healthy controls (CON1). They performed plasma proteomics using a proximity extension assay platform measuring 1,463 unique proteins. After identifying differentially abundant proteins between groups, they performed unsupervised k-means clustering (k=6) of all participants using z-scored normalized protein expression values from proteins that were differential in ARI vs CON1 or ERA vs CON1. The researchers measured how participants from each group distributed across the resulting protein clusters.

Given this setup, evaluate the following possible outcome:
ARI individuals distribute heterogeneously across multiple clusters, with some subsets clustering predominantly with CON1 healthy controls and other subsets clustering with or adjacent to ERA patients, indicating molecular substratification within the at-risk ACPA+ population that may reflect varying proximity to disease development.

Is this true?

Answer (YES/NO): YES